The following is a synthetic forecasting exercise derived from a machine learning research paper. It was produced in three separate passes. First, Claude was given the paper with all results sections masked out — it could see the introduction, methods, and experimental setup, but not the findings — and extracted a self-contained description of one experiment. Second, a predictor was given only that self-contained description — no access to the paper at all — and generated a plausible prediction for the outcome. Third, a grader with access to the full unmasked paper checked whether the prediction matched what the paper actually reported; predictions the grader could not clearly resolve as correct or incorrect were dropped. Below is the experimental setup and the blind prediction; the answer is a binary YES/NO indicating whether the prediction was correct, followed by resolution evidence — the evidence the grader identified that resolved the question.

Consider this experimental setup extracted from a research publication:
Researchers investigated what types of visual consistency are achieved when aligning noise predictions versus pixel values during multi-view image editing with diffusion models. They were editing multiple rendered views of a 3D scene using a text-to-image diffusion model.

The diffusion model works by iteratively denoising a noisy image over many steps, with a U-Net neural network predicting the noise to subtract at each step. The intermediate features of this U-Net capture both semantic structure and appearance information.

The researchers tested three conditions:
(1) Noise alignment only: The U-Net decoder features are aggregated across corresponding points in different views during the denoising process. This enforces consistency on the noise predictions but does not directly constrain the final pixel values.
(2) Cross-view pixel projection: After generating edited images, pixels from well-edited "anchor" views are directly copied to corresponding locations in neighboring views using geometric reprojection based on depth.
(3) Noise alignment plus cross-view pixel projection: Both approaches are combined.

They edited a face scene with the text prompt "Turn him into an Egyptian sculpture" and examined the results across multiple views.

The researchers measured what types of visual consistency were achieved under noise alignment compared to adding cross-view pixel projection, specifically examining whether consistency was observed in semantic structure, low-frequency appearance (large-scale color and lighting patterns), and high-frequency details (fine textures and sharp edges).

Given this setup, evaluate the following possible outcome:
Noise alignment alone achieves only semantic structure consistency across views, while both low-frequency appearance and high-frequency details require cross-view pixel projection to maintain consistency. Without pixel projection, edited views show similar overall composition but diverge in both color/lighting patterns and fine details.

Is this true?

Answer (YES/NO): NO